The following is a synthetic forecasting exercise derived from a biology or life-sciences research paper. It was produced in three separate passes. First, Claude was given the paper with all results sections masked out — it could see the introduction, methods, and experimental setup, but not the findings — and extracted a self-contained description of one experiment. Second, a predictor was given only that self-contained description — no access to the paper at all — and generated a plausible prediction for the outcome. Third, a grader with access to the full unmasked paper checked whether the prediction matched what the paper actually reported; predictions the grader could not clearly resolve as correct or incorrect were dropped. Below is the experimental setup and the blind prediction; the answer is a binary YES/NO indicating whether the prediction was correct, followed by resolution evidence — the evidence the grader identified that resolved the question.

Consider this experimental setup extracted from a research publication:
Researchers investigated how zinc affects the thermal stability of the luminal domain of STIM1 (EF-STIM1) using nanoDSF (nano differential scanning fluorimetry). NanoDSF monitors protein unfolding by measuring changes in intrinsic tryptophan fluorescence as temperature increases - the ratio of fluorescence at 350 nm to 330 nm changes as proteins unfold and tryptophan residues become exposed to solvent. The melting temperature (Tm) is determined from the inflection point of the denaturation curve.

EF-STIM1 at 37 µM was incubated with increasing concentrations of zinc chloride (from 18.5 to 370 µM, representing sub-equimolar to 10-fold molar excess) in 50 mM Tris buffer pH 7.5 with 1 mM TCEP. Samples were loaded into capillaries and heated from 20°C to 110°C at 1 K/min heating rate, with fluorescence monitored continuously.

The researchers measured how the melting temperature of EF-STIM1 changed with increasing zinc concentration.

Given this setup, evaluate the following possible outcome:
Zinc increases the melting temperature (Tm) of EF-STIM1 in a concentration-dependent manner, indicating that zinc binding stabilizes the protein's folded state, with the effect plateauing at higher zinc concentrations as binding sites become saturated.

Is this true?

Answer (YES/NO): NO